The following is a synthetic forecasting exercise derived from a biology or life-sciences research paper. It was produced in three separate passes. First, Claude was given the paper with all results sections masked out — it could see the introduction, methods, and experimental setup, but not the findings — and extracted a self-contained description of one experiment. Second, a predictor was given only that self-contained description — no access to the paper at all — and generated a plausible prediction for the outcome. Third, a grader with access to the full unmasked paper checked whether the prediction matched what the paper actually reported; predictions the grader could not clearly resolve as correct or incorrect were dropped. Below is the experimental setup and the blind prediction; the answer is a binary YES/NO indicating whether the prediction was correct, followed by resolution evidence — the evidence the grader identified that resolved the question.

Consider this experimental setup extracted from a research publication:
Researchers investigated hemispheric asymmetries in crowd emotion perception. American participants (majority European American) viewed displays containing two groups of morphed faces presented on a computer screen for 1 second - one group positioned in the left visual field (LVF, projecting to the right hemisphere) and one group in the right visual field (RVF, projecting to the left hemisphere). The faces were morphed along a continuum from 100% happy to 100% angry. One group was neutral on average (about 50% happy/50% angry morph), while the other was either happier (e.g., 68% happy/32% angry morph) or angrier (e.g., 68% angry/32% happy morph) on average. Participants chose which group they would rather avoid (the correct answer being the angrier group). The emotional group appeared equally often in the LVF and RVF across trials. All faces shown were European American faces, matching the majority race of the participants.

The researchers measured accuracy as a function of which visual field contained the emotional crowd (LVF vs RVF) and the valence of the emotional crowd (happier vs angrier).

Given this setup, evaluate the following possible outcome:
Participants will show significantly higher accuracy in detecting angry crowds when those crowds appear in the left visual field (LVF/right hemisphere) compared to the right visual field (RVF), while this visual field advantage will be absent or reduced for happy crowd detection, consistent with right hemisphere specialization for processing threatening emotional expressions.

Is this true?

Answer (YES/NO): NO